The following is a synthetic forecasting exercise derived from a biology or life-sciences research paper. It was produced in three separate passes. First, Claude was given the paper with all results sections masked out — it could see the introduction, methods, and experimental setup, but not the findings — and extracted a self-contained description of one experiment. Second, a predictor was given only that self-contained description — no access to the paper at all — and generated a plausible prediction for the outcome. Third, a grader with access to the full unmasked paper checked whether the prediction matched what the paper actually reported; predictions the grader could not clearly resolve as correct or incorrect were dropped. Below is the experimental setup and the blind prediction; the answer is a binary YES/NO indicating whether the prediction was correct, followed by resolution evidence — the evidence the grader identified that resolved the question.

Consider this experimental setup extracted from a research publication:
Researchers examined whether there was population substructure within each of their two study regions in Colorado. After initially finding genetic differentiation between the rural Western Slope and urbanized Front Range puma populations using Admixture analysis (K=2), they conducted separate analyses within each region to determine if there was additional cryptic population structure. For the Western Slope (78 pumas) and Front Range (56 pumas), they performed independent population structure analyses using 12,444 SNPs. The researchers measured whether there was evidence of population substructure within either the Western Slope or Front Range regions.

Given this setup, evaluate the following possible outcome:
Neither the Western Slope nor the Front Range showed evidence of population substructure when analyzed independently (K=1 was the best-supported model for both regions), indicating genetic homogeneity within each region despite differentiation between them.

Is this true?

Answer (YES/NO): YES